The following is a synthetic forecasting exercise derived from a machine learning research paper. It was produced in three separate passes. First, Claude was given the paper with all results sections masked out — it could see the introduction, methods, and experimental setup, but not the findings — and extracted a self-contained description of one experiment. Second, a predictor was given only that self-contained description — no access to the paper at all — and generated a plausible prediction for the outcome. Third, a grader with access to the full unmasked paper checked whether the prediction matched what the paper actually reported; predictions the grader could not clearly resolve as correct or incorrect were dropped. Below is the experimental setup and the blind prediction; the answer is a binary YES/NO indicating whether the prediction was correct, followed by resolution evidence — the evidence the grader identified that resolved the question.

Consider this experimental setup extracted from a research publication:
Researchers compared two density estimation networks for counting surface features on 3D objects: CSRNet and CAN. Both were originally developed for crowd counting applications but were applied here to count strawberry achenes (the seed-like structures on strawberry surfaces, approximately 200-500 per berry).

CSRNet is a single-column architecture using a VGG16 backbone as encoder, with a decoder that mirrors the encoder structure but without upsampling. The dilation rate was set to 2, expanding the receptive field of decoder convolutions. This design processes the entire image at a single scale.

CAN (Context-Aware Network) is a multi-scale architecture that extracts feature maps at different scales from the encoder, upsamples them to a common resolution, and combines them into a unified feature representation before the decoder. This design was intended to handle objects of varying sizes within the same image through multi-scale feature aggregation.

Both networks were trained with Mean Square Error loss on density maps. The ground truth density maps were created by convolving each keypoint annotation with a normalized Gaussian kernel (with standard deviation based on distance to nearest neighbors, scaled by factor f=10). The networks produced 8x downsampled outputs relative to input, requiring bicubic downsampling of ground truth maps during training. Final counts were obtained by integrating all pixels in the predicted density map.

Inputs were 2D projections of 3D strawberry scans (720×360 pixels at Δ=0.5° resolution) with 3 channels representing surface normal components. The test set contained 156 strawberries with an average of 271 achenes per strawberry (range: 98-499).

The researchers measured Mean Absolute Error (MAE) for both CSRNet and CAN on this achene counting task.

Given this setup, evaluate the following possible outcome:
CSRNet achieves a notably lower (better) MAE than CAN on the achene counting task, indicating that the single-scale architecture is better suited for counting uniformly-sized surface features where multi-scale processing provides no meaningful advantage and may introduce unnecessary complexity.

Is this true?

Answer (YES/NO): NO